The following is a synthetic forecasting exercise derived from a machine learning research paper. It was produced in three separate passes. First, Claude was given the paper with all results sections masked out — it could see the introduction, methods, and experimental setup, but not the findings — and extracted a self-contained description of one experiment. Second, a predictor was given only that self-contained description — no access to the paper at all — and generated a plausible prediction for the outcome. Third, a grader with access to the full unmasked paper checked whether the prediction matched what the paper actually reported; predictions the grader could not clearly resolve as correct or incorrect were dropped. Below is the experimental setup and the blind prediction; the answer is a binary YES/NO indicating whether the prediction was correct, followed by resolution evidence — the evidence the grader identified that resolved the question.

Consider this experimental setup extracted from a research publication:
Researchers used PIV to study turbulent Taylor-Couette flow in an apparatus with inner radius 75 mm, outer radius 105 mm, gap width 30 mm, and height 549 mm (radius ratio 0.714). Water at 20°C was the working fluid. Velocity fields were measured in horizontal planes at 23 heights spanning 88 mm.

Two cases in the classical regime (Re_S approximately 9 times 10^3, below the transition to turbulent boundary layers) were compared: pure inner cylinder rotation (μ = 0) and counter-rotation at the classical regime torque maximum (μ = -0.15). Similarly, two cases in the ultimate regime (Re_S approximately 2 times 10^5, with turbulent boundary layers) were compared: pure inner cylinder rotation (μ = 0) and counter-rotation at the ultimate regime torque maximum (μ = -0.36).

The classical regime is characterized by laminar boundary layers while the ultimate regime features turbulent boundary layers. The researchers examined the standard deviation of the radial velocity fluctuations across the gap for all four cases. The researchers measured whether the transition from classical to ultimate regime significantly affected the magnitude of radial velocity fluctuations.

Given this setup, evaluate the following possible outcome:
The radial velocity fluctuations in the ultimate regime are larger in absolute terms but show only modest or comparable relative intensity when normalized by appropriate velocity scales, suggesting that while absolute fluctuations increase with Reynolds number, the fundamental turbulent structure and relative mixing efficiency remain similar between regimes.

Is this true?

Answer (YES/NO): NO